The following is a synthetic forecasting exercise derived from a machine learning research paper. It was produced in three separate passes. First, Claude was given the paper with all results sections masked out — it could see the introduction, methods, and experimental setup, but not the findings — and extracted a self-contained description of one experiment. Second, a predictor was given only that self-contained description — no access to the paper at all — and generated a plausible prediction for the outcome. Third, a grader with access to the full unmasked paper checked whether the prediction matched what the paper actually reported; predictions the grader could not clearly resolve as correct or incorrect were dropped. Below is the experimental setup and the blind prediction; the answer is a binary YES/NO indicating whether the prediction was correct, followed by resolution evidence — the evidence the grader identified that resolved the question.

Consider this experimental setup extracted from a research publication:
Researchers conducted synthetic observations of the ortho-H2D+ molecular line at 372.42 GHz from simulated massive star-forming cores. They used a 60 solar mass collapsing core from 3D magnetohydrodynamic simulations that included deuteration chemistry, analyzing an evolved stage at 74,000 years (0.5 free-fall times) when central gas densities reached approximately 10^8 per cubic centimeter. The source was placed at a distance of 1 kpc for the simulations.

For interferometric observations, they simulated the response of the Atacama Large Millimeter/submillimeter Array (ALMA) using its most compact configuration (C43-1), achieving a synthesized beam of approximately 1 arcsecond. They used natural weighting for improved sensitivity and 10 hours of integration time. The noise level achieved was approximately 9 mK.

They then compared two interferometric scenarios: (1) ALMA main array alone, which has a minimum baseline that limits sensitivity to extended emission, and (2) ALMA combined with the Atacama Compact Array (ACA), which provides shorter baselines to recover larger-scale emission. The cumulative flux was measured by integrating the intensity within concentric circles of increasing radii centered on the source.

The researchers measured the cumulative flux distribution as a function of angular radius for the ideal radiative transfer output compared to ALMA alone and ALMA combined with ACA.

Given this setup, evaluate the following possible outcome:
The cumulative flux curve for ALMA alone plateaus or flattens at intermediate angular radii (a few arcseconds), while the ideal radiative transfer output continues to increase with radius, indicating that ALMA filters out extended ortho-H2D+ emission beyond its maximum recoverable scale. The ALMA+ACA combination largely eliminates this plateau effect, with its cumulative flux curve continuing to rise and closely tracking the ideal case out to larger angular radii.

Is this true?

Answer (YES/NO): NO